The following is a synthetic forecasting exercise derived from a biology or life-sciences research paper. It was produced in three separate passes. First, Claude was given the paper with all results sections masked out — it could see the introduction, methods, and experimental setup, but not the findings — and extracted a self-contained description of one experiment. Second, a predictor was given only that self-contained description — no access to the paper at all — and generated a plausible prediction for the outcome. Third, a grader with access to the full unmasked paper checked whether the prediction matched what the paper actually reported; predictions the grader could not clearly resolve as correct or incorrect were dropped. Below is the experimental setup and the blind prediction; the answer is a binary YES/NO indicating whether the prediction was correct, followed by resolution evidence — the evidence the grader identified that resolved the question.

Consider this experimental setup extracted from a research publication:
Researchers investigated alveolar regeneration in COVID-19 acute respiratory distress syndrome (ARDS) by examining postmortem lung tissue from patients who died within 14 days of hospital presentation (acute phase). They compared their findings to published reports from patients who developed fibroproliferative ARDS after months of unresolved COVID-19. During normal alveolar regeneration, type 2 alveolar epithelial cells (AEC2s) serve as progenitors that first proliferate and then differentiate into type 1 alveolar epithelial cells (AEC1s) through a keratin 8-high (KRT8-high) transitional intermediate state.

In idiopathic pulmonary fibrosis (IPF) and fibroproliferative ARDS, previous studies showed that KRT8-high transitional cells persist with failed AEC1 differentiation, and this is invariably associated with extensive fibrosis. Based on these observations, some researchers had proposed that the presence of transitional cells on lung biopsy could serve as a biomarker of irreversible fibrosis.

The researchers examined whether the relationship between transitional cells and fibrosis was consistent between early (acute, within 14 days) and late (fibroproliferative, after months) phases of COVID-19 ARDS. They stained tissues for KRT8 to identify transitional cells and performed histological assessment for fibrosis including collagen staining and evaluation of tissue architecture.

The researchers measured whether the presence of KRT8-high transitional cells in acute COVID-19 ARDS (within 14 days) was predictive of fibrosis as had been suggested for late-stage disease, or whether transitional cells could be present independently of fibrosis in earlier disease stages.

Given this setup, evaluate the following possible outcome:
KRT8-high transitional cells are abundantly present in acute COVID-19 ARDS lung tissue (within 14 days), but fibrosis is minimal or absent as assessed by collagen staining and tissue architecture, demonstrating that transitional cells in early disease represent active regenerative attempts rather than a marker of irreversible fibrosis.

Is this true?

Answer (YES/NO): YES